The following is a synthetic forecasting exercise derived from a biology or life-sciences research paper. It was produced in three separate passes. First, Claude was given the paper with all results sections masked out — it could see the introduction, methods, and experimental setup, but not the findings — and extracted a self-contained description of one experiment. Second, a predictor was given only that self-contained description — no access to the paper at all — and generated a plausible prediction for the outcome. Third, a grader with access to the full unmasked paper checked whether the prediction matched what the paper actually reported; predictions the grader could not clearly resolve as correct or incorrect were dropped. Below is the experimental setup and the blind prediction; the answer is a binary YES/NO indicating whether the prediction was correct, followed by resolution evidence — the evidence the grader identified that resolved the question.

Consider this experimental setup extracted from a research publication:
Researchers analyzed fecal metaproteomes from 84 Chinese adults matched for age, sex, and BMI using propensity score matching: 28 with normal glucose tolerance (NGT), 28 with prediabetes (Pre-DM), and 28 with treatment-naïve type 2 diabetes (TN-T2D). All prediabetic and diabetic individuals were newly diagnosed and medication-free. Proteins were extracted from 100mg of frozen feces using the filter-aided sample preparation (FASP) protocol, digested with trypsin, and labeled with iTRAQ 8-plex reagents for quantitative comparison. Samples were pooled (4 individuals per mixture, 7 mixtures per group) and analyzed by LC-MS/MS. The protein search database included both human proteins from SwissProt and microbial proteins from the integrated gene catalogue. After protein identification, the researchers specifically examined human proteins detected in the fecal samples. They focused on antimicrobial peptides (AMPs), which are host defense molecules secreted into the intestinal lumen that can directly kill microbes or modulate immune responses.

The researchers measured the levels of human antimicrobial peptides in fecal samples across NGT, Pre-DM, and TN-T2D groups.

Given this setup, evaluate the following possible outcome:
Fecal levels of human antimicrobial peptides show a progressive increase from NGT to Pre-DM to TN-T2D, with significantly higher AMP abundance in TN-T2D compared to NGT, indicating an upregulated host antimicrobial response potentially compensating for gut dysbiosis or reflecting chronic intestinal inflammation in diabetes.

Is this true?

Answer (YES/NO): NO